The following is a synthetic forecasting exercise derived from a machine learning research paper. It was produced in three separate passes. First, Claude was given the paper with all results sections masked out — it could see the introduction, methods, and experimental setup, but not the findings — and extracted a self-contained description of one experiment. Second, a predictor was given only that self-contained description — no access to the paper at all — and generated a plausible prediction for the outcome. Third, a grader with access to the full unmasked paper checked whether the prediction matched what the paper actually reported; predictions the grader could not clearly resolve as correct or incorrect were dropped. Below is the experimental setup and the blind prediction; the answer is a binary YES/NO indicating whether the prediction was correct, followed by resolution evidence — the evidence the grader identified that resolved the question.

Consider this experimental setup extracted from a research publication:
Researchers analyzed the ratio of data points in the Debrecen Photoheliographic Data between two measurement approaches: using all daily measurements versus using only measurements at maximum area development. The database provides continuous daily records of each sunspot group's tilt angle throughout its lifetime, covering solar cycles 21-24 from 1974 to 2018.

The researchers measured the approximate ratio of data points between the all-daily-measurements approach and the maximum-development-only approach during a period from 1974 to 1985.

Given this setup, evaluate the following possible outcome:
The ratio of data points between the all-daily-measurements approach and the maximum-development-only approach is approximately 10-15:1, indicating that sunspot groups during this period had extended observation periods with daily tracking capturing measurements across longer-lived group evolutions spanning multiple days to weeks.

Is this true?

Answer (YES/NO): NO